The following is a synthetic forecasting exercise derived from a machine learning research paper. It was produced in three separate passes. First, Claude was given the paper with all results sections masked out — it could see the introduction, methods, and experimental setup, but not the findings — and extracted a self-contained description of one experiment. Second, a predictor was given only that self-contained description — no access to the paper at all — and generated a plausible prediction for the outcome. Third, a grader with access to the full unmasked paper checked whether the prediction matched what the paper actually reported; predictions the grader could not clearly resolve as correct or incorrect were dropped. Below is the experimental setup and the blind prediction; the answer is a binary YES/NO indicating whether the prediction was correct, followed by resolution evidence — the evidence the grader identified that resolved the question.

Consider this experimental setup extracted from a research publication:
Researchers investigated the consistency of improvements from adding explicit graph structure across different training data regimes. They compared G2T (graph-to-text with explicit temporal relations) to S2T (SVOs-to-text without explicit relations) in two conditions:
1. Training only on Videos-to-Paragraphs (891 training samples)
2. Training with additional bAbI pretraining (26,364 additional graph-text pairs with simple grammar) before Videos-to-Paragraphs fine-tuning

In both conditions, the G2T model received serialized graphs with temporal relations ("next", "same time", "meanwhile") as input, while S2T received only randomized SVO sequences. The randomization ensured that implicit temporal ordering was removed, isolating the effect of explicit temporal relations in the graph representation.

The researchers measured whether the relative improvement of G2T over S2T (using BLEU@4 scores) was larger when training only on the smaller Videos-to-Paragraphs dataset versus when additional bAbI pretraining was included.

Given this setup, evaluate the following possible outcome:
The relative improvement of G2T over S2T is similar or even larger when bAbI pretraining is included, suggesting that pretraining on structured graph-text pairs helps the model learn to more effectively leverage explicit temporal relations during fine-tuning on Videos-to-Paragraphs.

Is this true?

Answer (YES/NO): YES